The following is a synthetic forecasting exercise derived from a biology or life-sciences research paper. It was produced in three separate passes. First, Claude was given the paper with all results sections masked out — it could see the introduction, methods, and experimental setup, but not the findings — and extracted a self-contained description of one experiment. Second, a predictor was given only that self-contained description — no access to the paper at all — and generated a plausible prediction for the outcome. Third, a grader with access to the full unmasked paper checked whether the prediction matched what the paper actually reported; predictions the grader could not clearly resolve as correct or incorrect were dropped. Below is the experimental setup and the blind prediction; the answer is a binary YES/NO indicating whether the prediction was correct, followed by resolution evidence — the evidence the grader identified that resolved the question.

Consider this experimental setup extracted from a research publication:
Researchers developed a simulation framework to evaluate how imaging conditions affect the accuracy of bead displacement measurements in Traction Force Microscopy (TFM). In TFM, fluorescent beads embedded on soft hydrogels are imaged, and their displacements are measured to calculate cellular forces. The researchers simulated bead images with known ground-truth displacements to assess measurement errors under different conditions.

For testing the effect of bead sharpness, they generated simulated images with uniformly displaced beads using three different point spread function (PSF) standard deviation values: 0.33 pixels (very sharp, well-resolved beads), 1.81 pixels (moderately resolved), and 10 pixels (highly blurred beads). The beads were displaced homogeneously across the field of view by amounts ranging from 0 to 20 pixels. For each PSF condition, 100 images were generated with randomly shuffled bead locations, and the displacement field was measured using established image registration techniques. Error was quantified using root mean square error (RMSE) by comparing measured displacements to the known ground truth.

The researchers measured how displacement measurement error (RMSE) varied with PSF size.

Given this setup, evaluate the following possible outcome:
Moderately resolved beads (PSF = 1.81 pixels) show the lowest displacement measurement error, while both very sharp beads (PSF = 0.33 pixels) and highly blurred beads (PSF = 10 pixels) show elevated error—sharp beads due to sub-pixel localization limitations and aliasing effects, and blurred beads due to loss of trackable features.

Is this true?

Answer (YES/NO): NO